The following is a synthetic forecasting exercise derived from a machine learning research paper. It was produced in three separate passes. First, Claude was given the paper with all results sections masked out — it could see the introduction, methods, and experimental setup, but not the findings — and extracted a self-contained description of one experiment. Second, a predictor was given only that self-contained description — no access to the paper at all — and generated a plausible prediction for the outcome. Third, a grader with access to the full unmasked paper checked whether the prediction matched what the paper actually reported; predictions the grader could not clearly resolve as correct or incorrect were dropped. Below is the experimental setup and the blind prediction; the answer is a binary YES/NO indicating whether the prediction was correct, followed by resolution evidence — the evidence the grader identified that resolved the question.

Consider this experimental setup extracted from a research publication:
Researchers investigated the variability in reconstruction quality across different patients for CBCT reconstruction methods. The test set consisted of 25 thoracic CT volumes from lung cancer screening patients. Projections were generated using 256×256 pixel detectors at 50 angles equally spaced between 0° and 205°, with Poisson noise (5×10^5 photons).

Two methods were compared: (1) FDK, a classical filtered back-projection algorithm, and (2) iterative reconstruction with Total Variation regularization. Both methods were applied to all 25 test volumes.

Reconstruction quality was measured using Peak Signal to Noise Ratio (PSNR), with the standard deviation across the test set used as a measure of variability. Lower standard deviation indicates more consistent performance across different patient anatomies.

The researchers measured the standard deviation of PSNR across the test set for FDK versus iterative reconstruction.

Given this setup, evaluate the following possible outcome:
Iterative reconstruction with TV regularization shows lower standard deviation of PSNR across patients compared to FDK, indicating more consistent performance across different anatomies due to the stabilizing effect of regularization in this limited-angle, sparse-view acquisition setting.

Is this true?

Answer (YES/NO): YES